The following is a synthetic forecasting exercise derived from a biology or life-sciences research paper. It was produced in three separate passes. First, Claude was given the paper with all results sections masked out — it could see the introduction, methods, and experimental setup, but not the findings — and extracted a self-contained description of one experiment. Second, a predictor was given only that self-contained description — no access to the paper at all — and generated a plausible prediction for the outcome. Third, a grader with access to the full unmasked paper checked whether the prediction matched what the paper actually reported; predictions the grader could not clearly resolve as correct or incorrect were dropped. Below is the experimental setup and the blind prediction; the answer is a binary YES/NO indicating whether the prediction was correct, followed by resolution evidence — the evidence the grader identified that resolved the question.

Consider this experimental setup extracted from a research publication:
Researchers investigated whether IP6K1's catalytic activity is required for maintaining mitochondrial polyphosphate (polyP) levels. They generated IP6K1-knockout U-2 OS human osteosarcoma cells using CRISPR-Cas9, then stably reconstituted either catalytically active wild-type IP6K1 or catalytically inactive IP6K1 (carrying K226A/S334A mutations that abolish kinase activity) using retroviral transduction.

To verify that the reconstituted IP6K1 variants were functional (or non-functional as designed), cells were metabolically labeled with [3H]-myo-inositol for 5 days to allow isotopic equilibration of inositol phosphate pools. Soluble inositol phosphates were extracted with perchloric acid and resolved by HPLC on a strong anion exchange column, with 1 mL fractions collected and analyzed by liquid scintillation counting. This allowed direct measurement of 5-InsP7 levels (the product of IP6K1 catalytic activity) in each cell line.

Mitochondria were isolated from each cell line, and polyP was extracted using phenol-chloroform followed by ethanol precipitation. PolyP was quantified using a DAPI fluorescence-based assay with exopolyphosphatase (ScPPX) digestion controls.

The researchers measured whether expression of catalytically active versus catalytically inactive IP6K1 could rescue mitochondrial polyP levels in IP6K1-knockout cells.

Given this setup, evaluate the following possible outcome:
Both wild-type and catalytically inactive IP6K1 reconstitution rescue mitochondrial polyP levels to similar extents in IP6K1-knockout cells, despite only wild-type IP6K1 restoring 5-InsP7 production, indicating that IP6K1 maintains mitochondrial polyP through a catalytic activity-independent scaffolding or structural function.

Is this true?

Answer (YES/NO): NO